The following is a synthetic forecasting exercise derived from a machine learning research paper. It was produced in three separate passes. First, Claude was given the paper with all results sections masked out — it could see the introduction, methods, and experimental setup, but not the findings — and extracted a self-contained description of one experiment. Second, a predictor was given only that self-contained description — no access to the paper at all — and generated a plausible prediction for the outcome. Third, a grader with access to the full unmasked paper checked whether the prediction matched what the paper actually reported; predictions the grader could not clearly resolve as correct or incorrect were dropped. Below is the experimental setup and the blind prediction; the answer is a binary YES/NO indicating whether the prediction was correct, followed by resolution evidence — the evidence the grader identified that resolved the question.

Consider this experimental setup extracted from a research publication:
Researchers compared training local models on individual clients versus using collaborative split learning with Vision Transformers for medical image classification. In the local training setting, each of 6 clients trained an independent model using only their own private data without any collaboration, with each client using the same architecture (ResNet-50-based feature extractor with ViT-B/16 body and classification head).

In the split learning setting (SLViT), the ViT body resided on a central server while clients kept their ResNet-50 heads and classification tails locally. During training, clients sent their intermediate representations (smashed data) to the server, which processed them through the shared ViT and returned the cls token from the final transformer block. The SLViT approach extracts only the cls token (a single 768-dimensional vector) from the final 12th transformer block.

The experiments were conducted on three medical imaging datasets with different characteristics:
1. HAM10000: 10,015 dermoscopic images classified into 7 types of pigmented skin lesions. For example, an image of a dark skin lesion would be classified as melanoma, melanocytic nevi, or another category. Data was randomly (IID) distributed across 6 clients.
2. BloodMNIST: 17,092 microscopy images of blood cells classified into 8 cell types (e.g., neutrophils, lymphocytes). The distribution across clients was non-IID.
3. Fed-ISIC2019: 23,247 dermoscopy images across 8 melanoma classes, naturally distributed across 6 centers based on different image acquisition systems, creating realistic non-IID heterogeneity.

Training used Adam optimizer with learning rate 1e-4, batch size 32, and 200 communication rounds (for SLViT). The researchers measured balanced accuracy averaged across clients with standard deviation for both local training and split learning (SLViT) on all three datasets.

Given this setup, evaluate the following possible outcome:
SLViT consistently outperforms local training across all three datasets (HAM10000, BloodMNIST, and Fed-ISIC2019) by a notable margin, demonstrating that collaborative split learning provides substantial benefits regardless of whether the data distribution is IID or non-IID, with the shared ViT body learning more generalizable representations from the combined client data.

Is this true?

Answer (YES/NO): NO